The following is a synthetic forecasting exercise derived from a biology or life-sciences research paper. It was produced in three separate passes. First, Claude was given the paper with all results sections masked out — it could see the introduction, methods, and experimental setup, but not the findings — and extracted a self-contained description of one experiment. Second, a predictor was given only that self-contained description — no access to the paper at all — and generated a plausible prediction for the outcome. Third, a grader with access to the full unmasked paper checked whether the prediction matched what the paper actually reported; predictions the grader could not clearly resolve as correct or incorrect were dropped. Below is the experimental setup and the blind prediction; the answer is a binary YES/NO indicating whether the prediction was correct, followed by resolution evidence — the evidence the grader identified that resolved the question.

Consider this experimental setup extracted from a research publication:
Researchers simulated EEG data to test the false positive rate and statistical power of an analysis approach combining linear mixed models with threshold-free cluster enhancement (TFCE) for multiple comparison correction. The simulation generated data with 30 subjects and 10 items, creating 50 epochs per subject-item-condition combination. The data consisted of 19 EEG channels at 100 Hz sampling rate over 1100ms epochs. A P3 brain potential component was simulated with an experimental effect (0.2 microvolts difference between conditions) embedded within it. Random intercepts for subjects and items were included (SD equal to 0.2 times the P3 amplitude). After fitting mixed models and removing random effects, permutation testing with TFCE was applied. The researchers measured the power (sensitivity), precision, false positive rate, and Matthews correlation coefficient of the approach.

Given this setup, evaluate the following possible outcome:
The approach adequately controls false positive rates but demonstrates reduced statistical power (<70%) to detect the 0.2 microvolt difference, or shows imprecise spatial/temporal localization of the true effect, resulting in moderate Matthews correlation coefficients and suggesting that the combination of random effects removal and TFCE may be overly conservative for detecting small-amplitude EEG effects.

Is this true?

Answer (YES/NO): NO